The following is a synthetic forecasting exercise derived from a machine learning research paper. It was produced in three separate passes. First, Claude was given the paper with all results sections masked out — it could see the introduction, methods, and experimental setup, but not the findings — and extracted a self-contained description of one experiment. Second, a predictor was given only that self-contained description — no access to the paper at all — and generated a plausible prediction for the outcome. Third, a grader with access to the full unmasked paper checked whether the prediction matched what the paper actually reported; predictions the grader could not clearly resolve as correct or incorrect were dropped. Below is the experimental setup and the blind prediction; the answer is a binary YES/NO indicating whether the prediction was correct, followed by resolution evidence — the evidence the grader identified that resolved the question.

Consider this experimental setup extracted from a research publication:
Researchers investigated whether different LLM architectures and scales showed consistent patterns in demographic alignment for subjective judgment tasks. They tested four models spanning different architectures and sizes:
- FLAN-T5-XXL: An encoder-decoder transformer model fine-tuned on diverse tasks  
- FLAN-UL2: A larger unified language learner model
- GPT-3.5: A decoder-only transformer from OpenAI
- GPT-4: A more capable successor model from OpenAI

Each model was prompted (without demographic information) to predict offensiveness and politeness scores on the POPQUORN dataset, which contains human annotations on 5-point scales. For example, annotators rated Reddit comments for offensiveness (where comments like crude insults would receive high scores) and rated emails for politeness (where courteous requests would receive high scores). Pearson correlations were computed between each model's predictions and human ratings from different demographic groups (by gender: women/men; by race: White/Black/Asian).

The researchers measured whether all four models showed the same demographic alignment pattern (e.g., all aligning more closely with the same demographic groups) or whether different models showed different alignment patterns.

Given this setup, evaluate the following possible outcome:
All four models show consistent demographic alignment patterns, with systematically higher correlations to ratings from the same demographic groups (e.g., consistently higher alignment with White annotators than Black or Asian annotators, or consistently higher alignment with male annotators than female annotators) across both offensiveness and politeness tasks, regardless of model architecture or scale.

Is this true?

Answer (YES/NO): YES